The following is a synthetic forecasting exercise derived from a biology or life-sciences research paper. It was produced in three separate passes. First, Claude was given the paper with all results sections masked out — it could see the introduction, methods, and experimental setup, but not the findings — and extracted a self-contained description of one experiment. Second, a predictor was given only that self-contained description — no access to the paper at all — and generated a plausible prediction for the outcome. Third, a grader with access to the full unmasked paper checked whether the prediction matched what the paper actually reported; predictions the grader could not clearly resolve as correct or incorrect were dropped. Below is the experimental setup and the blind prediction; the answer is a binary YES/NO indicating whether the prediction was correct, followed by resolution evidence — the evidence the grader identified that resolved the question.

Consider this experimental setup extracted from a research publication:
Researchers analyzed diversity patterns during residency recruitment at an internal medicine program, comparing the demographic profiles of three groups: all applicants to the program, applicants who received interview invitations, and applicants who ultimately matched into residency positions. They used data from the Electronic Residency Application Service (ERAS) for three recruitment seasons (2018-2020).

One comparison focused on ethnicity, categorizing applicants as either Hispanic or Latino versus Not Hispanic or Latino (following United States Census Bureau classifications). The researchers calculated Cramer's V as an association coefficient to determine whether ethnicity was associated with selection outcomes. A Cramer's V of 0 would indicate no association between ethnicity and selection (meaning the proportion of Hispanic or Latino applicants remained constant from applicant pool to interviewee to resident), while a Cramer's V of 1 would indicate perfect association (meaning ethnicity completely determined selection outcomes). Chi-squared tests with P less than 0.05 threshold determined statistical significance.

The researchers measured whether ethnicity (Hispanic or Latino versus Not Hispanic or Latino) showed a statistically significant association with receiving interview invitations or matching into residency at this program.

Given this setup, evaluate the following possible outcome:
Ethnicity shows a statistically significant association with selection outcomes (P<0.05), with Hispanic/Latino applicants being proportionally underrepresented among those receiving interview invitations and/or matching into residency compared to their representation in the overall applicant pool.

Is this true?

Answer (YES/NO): NO